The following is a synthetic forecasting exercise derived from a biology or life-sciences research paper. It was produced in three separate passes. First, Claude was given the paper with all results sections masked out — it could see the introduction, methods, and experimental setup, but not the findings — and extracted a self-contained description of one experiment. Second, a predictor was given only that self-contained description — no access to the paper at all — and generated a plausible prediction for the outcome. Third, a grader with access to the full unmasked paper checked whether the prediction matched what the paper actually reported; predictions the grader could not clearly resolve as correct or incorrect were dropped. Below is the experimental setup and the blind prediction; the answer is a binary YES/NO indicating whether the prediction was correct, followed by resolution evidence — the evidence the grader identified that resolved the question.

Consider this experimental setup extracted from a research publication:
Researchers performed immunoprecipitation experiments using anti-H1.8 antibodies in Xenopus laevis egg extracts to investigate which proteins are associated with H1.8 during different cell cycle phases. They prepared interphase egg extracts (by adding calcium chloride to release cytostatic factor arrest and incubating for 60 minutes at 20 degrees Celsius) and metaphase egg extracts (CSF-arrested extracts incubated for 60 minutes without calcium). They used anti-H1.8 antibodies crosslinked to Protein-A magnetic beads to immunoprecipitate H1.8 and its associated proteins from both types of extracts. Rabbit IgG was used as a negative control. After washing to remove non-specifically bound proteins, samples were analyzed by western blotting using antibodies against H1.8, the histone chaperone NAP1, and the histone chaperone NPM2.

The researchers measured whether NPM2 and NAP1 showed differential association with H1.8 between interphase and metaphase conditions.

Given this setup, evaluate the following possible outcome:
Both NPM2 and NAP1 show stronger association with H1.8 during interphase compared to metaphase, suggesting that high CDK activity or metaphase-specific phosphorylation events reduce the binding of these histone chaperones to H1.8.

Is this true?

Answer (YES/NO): NO